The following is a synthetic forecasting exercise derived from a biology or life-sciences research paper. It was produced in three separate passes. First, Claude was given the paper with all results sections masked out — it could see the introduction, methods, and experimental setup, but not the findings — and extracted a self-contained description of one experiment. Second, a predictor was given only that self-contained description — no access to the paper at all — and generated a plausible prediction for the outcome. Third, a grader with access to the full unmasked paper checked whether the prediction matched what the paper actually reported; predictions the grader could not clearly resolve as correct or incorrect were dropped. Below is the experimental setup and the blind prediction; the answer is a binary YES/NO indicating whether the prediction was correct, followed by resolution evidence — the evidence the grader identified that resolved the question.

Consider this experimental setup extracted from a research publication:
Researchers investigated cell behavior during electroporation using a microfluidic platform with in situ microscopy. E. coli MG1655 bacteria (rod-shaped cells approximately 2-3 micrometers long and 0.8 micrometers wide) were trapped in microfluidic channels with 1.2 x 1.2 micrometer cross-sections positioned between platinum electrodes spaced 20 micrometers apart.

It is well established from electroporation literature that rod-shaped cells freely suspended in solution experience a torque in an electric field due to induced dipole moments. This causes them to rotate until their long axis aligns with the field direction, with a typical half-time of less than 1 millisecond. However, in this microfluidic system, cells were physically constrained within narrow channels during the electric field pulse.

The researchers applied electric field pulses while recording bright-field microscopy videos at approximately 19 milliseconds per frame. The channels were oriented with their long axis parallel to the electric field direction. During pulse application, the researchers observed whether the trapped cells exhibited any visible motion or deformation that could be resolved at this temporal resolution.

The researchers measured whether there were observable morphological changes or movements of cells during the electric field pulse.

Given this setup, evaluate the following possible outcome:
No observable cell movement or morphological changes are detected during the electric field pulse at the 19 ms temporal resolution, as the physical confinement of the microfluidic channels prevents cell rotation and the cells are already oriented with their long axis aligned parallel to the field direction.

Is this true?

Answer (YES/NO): NO